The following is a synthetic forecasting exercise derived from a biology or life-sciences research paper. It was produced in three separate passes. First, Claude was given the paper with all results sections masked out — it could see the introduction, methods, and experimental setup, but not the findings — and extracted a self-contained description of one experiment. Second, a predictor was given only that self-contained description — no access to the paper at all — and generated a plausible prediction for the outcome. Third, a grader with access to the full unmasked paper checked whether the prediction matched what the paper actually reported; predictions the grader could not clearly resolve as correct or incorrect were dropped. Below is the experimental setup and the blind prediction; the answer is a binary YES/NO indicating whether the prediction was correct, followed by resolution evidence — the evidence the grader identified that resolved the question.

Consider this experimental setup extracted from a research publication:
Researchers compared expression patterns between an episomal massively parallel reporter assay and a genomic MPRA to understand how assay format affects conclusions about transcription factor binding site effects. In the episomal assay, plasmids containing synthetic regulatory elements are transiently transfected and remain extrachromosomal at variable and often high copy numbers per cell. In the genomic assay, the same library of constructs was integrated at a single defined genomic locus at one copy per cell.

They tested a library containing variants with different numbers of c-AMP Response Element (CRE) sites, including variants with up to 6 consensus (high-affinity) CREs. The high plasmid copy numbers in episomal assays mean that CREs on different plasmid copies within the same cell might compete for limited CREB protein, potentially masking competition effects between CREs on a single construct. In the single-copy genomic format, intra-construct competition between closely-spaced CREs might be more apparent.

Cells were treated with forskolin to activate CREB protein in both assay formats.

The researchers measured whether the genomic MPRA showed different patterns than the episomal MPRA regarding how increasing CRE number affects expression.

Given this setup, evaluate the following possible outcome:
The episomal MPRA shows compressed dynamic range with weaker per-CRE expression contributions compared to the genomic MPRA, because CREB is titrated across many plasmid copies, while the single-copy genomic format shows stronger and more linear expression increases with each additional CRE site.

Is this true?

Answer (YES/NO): NO